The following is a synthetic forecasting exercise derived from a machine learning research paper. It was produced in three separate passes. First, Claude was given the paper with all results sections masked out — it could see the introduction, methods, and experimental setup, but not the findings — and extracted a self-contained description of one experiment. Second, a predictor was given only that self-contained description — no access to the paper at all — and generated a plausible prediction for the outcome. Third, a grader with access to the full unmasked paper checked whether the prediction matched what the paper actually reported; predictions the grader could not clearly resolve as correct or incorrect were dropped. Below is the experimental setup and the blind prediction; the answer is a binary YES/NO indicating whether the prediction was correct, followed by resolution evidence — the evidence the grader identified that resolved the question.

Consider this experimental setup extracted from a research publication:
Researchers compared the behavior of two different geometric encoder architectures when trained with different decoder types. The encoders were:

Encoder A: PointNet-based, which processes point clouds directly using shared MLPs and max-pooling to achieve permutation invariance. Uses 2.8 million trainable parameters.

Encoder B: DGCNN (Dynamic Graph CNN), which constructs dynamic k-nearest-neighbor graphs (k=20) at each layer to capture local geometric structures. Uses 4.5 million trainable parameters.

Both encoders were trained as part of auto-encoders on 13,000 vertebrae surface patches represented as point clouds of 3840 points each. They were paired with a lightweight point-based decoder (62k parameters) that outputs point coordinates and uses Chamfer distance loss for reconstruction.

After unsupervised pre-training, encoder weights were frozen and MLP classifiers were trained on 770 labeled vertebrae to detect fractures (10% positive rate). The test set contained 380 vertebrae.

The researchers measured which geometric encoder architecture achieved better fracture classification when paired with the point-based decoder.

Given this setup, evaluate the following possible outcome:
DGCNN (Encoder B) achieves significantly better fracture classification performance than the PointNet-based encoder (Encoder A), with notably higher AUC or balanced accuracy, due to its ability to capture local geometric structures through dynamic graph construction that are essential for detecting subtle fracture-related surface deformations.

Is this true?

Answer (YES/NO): NO